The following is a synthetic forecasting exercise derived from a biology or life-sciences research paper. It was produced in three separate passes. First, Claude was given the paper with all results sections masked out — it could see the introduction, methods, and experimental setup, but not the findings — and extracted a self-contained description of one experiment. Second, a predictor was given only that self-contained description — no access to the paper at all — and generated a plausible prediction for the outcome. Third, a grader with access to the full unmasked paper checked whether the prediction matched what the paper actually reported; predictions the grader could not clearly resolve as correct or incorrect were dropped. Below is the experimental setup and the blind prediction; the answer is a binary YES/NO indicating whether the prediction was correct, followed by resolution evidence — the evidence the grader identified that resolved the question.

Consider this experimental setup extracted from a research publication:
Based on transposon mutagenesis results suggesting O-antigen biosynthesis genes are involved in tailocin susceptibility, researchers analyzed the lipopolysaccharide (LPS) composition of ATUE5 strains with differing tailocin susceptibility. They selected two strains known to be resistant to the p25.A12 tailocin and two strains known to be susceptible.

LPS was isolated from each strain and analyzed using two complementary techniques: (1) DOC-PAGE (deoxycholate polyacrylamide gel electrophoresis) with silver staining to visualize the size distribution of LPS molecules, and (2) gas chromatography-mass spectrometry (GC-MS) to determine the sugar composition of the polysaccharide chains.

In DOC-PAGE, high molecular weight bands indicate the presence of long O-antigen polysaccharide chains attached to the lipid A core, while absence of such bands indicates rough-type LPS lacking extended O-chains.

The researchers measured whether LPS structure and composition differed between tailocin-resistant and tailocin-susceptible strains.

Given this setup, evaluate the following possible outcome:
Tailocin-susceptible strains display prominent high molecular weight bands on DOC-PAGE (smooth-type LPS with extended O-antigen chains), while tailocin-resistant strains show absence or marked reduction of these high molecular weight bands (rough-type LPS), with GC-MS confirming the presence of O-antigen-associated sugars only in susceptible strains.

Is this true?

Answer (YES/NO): NO